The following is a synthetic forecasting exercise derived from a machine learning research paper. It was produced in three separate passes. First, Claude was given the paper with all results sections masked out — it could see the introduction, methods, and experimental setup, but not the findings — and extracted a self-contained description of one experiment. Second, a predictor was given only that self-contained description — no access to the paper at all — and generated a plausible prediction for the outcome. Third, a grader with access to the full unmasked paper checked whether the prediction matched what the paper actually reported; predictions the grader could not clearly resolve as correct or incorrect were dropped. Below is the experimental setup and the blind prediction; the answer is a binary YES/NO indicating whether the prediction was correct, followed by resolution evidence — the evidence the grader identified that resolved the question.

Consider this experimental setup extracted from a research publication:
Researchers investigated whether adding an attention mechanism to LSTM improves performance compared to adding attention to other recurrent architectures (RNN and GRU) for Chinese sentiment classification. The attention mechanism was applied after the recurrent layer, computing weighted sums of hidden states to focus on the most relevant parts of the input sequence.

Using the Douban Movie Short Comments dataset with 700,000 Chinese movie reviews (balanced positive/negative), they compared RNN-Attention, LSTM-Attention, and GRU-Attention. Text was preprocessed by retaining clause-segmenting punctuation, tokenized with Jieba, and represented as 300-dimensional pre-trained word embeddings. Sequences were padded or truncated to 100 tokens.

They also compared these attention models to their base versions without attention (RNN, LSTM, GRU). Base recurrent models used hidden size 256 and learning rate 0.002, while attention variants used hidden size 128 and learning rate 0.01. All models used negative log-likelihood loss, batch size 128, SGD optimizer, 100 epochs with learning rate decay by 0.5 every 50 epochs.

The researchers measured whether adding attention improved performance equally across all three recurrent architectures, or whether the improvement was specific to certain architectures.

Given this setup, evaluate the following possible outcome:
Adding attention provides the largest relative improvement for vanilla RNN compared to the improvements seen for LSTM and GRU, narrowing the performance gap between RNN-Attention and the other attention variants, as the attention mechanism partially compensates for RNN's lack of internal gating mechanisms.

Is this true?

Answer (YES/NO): NO